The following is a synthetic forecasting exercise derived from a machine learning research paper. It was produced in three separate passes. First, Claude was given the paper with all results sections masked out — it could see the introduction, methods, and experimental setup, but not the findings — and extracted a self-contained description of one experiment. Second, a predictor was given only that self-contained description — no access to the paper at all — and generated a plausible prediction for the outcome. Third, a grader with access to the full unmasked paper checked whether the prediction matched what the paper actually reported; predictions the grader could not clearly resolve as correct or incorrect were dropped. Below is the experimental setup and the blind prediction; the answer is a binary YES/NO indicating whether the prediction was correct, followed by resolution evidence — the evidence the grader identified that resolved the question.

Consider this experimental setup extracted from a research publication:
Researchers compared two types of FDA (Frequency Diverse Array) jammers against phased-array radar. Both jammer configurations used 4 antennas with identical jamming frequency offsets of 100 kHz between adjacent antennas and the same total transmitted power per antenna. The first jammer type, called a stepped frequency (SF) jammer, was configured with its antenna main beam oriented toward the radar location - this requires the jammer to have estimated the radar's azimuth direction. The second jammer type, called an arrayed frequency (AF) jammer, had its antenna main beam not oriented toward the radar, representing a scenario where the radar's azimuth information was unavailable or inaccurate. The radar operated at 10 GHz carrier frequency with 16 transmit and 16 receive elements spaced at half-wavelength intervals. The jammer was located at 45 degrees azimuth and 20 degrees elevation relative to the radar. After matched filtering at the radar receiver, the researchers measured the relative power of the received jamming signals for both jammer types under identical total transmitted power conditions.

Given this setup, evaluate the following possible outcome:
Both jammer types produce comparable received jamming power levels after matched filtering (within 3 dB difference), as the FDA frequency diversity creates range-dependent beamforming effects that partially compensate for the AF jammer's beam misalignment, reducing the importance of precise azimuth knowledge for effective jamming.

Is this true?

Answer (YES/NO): NO